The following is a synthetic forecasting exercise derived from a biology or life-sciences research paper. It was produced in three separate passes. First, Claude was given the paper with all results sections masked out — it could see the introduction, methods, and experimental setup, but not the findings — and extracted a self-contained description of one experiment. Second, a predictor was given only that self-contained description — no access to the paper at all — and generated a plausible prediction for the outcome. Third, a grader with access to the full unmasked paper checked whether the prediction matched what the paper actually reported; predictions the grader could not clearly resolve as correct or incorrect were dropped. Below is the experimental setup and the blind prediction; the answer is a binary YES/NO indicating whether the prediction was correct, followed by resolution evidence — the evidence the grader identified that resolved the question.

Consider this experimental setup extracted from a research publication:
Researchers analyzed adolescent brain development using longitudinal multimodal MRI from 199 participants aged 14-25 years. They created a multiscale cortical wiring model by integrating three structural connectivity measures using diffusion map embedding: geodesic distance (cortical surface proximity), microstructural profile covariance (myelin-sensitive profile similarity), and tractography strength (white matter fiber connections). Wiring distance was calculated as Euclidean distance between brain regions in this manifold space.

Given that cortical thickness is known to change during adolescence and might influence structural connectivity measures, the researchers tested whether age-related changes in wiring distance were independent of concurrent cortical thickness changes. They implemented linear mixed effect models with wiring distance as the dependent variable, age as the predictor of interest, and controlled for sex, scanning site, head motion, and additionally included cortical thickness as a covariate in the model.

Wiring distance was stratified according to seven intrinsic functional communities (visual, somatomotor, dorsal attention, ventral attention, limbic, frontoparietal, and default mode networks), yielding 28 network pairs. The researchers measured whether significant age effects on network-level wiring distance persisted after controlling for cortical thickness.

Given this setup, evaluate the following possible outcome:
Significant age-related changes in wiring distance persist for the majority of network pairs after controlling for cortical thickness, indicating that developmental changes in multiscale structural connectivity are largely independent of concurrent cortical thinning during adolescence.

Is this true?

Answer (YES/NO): YES